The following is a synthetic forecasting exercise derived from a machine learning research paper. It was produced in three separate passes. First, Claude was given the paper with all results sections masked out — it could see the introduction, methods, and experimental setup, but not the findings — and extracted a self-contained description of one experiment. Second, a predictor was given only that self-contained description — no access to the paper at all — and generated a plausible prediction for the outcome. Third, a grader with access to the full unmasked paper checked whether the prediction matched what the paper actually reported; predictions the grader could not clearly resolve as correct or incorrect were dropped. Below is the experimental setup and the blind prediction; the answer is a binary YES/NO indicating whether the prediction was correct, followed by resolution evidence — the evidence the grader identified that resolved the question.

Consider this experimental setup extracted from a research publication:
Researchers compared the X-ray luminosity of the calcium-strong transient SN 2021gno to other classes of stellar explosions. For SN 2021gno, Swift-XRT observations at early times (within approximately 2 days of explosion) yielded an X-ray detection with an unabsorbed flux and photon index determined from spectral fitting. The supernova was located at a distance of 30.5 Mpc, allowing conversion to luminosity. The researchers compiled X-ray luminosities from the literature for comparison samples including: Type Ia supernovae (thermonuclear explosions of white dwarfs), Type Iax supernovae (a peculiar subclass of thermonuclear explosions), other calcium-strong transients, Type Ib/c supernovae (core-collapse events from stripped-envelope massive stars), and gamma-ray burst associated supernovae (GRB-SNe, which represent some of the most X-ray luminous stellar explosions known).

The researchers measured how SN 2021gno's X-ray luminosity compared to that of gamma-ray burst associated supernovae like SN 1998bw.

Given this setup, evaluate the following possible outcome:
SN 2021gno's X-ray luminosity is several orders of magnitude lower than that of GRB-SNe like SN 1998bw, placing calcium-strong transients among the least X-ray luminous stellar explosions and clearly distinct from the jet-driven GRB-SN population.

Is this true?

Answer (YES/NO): NO